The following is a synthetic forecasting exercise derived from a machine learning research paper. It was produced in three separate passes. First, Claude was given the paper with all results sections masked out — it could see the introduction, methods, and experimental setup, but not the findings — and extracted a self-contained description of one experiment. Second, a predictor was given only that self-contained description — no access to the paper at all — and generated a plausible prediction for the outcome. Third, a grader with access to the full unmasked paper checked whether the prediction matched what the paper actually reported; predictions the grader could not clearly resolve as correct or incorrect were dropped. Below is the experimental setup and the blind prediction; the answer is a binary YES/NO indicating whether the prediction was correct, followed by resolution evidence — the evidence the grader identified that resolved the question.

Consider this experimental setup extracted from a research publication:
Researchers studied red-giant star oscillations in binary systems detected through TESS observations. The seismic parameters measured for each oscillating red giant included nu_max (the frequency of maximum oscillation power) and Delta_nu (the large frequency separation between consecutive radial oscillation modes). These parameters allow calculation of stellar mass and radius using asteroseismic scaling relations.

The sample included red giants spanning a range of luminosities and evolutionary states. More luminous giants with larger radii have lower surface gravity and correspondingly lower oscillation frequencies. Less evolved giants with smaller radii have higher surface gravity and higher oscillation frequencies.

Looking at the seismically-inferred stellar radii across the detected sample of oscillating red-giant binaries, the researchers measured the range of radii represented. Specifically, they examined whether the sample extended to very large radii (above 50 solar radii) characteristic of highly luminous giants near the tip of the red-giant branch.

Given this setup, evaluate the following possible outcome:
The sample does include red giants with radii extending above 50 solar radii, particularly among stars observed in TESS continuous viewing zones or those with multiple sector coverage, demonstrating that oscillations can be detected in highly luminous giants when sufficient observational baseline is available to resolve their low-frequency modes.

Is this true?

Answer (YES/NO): NO